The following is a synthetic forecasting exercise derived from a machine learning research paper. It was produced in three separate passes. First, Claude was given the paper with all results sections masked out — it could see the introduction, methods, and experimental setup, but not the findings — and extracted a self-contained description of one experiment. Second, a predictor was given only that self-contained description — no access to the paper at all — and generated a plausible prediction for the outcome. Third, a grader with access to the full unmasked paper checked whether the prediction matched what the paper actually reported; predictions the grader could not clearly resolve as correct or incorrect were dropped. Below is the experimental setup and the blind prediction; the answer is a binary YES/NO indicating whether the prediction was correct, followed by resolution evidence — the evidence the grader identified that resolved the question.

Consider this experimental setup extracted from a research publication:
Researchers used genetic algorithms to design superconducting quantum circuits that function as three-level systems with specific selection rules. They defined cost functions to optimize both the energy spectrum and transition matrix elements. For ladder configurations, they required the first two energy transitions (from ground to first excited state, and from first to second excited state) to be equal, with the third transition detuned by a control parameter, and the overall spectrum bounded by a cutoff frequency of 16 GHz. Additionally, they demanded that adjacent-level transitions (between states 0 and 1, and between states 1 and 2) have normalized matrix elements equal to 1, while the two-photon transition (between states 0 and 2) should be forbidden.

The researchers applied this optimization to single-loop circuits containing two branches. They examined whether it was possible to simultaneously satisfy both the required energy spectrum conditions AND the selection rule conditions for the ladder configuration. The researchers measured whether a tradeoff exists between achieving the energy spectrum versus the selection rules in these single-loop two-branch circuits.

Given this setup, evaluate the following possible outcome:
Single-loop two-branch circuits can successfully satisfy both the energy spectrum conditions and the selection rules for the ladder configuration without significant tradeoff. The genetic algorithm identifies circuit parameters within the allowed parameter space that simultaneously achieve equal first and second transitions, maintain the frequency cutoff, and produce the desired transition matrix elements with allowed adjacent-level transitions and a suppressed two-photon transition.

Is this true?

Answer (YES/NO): NO